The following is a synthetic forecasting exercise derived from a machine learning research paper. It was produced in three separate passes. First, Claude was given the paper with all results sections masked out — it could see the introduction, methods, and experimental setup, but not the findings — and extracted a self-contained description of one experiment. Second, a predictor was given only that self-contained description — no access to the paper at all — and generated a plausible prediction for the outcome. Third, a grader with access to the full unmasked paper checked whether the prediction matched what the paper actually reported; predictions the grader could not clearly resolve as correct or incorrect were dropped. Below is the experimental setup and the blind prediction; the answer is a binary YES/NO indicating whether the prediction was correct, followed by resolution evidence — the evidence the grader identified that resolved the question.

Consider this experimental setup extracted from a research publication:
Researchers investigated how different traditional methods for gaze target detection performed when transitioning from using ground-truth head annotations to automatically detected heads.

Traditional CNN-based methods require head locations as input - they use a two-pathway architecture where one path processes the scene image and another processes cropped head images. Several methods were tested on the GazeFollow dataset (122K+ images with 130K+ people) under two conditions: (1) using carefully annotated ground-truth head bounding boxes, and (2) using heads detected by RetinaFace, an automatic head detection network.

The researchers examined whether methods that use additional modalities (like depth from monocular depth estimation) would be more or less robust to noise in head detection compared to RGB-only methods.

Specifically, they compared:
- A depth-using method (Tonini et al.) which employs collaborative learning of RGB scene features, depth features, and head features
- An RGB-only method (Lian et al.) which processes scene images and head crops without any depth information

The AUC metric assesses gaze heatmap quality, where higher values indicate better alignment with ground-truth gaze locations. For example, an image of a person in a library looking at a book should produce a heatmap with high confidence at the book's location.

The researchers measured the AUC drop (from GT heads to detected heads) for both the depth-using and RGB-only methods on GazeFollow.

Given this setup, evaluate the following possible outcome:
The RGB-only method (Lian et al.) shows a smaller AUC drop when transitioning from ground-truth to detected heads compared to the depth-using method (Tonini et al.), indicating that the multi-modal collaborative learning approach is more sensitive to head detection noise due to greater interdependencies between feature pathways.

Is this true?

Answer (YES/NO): YES